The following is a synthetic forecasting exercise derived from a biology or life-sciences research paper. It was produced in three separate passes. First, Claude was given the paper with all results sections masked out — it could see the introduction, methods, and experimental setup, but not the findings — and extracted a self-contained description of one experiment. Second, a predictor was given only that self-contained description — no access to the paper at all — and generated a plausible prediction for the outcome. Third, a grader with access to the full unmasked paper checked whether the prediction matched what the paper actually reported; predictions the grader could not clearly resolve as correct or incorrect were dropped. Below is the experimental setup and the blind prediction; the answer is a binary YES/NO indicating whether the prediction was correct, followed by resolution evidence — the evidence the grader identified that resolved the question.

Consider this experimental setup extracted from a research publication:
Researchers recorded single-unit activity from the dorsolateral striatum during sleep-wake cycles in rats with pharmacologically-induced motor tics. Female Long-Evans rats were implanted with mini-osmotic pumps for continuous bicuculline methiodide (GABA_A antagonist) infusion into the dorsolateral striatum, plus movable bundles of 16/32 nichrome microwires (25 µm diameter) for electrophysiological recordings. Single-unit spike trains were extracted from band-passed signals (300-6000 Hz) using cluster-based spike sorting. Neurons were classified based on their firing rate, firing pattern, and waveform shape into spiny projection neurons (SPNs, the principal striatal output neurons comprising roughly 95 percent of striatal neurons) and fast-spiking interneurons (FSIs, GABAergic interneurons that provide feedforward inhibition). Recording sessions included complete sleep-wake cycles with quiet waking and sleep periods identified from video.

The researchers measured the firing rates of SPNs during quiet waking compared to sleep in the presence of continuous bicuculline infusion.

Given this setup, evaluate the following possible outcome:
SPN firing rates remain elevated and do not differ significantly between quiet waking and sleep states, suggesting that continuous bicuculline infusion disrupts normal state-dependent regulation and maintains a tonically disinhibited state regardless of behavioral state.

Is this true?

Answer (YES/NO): NO